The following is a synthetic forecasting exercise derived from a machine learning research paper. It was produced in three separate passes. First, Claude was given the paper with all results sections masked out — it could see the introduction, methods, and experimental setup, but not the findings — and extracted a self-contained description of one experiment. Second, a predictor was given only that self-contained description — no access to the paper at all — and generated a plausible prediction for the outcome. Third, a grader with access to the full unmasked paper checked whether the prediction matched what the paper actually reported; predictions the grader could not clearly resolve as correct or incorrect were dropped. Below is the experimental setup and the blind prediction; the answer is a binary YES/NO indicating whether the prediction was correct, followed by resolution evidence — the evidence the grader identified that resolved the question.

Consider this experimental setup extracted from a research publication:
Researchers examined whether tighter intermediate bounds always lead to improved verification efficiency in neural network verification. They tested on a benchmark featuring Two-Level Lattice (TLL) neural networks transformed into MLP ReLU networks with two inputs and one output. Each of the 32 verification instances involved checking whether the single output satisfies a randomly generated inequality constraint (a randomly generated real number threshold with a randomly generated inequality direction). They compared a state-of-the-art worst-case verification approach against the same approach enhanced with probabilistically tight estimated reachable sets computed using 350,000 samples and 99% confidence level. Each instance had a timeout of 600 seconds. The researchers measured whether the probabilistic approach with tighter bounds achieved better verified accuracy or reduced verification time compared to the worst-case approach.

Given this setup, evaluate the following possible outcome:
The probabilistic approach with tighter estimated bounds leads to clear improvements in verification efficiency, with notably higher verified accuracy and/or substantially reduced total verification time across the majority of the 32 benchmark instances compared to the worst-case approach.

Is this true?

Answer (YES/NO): NO